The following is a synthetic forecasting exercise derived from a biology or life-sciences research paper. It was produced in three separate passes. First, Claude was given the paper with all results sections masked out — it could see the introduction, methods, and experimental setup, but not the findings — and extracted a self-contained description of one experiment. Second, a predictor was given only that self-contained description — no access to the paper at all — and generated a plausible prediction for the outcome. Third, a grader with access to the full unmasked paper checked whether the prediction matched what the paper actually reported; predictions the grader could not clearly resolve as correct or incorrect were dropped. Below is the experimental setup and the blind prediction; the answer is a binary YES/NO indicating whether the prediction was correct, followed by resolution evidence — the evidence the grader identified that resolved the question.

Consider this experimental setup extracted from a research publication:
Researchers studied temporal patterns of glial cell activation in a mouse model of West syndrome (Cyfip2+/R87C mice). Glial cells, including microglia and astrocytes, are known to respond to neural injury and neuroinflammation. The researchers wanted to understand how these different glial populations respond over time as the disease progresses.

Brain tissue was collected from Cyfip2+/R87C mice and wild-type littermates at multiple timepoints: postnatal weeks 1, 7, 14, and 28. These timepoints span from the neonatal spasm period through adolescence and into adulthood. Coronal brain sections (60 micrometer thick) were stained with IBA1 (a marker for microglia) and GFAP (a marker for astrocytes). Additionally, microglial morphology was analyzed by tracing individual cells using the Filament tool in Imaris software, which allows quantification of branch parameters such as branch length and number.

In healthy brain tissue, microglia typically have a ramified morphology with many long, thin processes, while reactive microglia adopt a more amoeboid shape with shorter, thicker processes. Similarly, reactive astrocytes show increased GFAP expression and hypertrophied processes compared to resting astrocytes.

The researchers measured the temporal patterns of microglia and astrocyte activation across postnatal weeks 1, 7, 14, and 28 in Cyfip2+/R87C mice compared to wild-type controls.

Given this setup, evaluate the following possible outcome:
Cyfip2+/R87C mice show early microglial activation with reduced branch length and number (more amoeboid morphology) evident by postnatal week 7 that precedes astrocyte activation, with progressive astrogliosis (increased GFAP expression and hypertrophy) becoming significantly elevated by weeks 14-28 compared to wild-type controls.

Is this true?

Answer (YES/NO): NO